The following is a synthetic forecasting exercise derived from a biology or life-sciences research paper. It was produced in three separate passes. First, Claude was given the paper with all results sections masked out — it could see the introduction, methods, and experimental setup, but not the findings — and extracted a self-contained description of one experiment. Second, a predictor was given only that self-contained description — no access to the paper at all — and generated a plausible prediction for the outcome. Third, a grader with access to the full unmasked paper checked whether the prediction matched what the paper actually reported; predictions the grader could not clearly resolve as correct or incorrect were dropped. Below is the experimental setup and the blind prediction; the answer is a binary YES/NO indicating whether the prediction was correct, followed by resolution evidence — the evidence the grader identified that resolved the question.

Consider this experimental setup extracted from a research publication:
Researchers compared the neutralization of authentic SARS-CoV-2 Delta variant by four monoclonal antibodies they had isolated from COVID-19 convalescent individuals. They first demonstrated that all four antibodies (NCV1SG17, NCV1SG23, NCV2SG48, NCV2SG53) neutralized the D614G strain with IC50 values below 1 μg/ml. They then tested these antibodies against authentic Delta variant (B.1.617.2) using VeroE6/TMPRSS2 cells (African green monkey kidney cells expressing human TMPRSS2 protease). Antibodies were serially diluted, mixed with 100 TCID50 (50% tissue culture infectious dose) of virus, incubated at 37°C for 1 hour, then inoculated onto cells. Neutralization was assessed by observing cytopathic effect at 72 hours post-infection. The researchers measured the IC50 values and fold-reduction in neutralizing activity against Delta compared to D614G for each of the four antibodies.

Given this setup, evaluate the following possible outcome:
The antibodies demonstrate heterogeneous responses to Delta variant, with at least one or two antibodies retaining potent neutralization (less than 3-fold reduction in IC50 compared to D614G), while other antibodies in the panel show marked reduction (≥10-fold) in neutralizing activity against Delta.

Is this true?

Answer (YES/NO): YES